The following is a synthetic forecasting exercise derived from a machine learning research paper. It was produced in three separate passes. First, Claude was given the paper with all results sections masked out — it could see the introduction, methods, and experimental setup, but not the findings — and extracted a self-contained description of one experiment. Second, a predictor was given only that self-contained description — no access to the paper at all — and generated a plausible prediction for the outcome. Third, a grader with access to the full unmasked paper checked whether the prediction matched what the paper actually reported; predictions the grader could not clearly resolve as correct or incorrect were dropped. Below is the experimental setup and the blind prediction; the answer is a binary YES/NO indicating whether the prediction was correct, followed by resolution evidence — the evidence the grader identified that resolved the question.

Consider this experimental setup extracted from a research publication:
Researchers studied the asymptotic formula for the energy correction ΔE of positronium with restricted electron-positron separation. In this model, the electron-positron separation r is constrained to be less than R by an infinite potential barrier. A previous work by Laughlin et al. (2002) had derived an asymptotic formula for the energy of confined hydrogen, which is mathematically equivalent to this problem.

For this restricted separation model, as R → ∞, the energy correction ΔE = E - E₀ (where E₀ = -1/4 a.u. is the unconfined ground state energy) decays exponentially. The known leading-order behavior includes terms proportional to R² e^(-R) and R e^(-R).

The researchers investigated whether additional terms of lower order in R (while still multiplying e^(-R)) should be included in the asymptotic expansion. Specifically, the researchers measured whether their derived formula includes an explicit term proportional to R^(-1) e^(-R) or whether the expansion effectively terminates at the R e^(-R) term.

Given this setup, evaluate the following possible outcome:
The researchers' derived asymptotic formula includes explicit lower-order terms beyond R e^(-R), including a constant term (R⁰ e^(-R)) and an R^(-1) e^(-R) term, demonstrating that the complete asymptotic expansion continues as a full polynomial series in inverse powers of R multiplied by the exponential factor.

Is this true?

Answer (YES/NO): YES